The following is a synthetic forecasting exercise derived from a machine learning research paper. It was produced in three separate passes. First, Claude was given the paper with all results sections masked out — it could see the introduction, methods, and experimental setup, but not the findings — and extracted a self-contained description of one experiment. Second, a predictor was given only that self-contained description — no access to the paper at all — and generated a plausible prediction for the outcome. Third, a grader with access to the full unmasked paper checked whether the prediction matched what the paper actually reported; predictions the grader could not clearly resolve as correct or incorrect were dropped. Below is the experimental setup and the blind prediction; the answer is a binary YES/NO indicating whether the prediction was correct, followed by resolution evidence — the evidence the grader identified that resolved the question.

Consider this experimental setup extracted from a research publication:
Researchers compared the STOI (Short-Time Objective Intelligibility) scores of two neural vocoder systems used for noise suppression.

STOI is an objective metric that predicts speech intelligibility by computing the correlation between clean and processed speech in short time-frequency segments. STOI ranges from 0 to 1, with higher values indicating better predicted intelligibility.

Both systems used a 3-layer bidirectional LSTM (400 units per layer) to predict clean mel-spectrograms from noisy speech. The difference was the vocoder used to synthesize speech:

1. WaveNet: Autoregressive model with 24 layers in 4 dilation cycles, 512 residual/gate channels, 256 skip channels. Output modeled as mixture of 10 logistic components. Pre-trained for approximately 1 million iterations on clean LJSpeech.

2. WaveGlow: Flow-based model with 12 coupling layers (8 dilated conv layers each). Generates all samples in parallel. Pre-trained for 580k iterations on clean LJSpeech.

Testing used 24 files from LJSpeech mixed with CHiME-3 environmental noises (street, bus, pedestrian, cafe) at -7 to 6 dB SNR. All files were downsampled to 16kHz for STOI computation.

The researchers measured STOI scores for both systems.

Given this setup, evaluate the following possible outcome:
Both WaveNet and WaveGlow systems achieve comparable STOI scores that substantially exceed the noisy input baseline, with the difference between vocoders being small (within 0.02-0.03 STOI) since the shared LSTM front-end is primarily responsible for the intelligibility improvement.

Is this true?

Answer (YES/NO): YES